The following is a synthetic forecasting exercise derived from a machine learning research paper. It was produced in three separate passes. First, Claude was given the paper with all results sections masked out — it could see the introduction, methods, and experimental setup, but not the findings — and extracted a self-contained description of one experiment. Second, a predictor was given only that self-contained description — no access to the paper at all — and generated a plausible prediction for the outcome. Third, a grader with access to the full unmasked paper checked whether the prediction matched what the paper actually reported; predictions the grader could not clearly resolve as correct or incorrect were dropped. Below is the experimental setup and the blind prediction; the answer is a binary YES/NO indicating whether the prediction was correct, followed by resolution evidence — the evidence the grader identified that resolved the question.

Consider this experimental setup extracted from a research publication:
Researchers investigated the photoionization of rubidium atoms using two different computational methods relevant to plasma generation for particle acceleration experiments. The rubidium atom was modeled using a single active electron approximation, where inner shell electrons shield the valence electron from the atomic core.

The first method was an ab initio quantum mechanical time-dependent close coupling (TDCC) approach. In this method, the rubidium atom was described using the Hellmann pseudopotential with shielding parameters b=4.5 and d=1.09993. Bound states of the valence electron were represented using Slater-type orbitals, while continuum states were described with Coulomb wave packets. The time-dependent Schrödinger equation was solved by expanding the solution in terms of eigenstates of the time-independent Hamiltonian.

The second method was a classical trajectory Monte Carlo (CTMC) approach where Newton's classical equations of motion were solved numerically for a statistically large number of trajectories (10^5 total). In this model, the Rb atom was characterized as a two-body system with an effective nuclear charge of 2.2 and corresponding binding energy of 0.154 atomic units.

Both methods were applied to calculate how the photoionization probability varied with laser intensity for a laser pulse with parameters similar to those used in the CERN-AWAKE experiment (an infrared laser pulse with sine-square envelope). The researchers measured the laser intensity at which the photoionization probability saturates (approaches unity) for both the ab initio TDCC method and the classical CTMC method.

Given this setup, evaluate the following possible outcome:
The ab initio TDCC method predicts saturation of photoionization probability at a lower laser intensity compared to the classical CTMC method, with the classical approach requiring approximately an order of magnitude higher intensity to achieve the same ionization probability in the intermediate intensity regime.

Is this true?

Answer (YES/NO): NO